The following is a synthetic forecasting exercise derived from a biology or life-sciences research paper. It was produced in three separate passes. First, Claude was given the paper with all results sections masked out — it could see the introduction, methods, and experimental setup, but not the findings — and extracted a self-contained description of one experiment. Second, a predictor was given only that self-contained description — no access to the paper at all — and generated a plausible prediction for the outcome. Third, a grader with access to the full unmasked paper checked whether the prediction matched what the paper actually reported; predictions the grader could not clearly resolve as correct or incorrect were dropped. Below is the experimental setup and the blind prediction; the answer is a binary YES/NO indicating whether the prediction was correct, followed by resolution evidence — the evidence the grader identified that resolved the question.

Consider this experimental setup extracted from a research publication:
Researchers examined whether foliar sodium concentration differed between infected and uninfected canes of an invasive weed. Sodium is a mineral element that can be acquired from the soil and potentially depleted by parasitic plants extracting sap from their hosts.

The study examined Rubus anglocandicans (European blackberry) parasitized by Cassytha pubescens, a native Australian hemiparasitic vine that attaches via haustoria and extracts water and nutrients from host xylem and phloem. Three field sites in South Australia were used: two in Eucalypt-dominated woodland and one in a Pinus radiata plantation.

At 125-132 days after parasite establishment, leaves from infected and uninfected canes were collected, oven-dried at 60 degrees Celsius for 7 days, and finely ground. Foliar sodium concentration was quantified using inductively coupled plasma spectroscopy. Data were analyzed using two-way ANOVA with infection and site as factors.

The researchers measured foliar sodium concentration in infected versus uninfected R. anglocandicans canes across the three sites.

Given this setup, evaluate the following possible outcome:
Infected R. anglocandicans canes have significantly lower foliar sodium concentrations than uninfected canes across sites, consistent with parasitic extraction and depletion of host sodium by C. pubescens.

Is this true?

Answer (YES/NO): NO